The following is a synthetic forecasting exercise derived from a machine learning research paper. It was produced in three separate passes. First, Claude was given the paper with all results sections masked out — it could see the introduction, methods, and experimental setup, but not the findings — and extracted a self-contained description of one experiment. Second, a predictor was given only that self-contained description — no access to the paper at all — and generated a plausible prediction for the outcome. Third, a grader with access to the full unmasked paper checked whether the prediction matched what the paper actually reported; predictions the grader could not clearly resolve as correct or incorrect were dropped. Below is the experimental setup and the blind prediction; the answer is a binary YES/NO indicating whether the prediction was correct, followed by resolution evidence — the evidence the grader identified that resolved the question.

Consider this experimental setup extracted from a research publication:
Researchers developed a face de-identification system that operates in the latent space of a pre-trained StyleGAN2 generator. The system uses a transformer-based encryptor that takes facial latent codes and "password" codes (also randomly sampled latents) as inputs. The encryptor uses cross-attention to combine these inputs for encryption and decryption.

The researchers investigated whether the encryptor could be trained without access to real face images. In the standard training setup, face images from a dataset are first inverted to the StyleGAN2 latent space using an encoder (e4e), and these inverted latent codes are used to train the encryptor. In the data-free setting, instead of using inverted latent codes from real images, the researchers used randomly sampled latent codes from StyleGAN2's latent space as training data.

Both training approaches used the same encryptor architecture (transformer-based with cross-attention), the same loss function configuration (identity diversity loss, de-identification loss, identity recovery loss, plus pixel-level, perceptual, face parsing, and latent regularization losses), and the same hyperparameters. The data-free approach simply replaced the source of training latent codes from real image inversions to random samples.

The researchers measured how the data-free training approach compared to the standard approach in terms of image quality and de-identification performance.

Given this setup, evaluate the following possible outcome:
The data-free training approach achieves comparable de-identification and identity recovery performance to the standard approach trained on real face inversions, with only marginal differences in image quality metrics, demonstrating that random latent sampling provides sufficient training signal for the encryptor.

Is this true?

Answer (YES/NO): NO